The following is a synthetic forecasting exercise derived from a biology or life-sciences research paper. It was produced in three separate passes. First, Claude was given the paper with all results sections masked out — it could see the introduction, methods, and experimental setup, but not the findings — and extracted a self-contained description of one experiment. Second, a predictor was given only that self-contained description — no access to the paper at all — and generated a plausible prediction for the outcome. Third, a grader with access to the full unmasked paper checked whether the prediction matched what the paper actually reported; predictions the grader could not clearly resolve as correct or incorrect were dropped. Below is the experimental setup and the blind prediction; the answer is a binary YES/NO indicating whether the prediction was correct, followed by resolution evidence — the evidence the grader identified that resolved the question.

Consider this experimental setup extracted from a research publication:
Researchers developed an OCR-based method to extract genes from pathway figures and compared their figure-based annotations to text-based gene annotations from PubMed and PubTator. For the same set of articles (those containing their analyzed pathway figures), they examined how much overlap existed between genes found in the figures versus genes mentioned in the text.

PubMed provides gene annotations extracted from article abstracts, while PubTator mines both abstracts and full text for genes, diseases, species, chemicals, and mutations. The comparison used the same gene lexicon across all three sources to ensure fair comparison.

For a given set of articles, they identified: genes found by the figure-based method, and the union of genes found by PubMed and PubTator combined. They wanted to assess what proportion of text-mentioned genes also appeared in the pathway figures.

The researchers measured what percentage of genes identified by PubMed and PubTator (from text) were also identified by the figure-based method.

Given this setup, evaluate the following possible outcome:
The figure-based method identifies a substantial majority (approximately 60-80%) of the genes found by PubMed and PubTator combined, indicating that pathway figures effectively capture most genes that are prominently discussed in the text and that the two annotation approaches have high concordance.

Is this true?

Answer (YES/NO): YES